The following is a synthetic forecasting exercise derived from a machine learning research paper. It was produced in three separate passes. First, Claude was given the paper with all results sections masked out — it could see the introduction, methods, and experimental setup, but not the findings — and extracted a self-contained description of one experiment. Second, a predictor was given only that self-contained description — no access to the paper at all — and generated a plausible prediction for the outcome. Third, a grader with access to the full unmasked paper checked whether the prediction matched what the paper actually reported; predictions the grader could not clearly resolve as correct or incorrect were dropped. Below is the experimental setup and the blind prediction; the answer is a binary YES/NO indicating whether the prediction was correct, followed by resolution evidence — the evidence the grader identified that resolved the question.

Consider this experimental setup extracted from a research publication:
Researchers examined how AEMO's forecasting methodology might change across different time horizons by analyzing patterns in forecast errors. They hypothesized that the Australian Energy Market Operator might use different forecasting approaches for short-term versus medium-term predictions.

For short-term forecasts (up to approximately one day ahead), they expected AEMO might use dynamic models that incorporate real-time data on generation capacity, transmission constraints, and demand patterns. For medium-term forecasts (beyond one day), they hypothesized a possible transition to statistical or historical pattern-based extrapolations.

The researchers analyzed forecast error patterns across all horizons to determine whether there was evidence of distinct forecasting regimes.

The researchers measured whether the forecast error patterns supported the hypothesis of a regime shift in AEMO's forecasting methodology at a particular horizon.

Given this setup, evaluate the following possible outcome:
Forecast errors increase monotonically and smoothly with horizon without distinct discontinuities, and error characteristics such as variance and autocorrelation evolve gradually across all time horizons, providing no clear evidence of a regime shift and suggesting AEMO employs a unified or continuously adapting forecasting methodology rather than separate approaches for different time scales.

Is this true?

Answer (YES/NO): NO